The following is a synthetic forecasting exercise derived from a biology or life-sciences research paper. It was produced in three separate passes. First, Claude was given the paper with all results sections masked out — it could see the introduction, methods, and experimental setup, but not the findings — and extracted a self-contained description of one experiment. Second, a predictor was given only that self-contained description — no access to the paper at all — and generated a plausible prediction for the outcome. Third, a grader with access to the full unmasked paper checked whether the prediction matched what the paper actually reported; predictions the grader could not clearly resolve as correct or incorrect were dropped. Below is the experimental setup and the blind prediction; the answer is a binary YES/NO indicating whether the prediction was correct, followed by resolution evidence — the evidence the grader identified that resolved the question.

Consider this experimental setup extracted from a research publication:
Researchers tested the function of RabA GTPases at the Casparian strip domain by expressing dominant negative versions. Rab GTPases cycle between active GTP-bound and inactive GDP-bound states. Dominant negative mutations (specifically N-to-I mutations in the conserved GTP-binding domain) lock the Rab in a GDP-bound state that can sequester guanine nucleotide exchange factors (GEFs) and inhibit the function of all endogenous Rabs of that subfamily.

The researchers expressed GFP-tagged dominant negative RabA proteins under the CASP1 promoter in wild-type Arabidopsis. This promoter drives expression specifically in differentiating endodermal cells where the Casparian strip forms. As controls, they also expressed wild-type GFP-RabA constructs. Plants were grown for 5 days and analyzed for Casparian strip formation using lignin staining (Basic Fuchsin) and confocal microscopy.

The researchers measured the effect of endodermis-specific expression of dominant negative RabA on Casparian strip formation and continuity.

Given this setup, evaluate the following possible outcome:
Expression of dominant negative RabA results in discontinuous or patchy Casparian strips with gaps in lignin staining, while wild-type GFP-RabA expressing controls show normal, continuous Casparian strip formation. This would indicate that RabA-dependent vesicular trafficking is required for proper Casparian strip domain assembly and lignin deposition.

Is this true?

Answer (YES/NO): NO